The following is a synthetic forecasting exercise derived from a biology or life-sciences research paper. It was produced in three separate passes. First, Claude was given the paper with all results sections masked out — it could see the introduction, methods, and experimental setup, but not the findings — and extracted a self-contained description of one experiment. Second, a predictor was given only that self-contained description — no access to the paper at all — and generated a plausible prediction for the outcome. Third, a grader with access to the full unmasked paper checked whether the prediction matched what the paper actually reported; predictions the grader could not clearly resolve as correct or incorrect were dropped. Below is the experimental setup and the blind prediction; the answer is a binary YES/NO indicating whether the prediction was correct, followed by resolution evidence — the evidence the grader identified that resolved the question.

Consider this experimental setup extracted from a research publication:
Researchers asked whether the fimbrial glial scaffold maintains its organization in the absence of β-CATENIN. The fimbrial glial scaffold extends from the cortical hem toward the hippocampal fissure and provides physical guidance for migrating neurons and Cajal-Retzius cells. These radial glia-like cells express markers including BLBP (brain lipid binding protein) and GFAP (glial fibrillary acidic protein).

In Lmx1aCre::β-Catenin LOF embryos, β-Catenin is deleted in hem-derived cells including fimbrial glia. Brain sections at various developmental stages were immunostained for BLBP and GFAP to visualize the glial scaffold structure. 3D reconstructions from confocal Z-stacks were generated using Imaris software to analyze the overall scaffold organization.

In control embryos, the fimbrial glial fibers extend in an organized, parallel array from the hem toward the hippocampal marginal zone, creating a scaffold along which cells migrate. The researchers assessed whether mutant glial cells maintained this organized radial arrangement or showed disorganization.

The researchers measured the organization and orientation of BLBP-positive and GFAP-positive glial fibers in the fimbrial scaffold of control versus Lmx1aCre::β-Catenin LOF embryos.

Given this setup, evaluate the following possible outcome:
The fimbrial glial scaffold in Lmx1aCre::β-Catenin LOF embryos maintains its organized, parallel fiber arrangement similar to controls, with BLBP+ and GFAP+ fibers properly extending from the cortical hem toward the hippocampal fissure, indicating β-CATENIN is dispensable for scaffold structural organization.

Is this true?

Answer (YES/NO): NO